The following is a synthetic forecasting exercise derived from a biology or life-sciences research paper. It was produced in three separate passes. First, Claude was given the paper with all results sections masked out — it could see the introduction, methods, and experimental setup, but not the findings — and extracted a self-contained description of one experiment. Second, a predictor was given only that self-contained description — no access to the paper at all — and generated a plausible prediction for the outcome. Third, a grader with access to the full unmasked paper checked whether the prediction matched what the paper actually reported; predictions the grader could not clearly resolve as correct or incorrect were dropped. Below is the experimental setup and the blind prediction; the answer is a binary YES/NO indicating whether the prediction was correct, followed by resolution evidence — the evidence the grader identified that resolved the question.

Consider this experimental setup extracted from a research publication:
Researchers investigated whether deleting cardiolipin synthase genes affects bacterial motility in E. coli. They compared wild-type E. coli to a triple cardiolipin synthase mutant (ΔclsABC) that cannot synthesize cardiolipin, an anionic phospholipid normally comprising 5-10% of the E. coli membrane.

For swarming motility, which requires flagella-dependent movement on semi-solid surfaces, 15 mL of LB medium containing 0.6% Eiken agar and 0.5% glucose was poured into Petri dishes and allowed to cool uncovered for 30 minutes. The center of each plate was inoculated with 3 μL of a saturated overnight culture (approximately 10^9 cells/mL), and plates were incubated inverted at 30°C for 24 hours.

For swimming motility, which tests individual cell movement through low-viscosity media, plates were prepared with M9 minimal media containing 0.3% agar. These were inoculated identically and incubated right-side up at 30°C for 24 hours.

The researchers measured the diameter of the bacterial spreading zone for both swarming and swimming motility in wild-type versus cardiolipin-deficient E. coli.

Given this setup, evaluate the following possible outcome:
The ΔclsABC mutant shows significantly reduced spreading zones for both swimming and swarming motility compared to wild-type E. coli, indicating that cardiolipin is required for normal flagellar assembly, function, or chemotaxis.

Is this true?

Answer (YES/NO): YES